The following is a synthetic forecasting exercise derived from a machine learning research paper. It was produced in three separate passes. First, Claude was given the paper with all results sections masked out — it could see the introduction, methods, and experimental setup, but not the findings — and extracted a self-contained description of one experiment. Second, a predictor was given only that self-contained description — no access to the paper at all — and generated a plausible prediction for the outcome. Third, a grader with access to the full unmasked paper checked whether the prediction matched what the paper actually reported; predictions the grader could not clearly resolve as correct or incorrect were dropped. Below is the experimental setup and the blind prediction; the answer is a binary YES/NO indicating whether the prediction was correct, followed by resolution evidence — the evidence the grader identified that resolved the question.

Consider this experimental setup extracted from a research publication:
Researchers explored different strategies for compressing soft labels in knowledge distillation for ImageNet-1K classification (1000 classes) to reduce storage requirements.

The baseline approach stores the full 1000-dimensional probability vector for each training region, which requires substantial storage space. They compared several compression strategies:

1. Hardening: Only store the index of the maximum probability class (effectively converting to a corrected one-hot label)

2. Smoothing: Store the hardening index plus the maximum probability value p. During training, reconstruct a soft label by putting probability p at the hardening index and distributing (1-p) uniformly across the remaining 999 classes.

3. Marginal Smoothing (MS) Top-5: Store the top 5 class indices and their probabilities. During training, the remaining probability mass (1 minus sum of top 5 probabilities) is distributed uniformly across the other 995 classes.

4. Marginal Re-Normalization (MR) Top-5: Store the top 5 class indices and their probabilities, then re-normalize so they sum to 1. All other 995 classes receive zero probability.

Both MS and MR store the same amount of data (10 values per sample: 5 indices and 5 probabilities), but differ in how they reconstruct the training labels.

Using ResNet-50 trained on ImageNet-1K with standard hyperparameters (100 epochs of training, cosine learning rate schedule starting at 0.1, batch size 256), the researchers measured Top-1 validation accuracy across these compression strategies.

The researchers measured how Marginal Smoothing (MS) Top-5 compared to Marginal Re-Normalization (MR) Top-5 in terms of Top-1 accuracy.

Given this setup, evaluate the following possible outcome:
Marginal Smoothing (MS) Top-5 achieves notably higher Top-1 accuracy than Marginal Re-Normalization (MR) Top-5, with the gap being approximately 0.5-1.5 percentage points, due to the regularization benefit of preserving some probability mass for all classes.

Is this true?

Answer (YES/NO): NO